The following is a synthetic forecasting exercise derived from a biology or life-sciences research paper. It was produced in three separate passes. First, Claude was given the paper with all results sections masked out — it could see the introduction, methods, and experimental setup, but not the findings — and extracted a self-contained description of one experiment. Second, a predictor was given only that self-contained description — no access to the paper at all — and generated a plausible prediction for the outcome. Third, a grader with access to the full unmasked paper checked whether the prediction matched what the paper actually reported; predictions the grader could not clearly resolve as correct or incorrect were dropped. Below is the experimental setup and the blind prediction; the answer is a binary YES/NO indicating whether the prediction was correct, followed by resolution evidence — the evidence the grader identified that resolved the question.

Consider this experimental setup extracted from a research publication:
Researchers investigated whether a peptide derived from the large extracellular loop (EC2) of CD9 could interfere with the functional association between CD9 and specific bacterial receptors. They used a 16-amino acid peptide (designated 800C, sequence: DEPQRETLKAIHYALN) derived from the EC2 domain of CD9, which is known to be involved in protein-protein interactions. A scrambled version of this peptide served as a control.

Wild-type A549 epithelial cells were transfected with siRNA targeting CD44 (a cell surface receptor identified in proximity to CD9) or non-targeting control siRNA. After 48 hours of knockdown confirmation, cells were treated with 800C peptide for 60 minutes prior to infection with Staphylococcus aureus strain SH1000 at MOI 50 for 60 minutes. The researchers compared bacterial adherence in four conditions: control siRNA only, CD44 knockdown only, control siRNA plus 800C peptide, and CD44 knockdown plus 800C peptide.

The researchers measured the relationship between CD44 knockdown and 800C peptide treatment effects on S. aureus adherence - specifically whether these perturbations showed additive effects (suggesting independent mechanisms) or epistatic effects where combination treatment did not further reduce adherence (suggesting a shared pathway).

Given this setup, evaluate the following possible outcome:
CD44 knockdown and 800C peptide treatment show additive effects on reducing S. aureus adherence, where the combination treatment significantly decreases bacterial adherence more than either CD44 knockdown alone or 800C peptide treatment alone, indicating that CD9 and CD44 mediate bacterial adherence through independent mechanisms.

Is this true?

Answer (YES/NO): NO